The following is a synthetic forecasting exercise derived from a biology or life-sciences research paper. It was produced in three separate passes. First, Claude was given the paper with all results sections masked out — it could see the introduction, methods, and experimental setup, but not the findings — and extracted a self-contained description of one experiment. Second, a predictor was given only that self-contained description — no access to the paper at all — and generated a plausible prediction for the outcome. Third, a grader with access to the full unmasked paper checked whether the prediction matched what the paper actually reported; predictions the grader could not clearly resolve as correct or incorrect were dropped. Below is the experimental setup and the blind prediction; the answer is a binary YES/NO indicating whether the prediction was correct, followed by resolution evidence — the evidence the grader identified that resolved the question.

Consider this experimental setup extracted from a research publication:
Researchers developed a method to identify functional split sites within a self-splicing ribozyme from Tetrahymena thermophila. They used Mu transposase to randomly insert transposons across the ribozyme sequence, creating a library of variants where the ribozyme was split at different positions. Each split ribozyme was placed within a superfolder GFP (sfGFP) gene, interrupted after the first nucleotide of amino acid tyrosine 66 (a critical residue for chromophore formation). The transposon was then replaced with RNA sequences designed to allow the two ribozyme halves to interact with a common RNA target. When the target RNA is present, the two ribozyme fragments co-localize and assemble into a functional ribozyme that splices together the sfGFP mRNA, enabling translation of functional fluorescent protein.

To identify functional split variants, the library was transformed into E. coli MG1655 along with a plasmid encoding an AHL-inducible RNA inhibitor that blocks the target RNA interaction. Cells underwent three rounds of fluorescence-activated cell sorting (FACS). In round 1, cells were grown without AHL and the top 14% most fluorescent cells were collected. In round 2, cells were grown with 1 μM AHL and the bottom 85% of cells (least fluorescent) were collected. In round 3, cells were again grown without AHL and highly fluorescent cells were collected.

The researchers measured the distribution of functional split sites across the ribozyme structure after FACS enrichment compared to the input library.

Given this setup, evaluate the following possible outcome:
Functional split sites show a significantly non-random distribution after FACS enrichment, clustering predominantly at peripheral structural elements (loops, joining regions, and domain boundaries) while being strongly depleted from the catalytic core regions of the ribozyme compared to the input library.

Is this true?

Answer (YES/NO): YES